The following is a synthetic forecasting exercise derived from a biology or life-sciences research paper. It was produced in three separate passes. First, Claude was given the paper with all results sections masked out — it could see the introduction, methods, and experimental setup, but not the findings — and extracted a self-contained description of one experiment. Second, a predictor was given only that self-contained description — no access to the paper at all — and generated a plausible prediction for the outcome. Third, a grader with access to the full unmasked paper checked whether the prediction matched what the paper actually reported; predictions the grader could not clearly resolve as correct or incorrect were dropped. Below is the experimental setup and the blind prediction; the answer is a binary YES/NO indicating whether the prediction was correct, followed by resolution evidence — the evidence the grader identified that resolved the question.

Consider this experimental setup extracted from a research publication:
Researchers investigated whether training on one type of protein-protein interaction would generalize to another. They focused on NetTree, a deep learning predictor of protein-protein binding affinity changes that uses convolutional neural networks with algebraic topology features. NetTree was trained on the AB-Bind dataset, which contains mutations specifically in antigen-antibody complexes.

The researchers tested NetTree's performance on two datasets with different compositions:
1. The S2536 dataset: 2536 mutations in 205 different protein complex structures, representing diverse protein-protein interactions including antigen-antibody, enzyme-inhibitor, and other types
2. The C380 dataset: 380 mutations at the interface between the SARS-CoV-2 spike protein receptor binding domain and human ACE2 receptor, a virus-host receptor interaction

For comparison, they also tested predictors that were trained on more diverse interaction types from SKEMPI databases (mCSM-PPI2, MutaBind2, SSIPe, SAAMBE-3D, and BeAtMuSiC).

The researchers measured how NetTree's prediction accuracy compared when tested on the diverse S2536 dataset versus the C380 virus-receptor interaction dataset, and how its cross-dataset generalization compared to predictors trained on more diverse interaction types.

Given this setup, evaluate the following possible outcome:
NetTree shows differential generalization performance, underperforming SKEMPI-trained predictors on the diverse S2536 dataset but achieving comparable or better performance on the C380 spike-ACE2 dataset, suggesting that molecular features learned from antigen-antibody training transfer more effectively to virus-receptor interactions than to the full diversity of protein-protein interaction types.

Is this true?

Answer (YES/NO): NO